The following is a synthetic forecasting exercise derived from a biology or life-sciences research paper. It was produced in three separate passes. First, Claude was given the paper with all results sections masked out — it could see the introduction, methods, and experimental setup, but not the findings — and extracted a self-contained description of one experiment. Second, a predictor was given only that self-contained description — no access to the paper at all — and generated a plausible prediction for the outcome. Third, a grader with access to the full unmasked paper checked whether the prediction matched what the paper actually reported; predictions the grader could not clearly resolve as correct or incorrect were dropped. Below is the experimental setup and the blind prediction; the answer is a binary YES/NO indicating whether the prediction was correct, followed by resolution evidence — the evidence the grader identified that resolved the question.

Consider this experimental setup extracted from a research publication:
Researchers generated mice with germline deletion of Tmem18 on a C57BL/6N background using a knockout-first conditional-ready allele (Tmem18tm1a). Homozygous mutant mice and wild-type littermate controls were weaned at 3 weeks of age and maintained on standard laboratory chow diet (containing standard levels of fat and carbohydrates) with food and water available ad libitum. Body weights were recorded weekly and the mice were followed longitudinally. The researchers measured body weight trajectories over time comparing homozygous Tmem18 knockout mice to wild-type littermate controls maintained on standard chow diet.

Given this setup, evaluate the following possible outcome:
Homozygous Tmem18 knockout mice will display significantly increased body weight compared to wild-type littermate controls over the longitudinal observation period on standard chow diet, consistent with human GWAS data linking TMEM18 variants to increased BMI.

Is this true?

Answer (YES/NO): YES